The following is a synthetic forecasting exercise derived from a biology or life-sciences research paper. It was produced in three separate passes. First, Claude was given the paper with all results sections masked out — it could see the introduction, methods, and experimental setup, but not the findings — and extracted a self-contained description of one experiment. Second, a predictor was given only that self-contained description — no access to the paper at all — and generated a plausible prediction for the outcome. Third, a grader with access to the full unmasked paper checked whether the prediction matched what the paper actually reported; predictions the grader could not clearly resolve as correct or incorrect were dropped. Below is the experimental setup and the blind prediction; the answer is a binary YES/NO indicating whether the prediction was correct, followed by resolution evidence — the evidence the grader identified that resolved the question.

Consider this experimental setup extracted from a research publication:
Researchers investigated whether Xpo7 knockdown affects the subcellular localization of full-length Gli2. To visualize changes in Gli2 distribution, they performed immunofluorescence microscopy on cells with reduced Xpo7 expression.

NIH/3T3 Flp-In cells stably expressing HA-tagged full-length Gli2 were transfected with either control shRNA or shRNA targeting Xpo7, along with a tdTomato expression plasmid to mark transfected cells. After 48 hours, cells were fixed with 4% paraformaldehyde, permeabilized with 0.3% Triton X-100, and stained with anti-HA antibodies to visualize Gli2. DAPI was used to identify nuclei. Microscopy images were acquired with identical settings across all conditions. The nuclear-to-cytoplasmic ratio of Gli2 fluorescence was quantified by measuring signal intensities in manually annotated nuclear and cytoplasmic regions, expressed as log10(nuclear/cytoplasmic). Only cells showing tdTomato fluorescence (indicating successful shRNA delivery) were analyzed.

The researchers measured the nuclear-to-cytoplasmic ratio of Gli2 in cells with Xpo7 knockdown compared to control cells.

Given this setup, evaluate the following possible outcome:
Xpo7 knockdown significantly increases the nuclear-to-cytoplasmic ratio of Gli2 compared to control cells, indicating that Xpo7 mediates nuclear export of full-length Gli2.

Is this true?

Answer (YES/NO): YES